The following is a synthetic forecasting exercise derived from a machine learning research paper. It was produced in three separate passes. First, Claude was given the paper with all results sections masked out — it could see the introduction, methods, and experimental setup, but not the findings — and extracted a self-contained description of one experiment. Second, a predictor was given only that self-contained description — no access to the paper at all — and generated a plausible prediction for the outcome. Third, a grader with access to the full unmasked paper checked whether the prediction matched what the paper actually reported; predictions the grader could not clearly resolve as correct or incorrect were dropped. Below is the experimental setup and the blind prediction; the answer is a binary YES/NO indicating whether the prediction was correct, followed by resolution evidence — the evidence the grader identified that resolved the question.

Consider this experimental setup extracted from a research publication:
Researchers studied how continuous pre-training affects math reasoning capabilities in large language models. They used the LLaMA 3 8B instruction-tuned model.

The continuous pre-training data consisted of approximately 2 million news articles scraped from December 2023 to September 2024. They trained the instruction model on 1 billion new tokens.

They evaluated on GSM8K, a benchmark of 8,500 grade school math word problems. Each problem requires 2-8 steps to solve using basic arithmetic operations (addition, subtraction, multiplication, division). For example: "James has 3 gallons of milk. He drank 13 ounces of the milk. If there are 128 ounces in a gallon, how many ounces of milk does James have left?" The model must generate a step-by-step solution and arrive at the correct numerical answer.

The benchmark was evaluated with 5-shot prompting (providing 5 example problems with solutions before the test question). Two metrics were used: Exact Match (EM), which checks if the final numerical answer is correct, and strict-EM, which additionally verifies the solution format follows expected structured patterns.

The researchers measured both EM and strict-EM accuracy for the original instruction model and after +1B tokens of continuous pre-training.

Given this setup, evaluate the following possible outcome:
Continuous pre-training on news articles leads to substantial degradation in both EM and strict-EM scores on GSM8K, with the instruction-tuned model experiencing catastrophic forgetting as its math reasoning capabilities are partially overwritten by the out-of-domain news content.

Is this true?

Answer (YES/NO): YES